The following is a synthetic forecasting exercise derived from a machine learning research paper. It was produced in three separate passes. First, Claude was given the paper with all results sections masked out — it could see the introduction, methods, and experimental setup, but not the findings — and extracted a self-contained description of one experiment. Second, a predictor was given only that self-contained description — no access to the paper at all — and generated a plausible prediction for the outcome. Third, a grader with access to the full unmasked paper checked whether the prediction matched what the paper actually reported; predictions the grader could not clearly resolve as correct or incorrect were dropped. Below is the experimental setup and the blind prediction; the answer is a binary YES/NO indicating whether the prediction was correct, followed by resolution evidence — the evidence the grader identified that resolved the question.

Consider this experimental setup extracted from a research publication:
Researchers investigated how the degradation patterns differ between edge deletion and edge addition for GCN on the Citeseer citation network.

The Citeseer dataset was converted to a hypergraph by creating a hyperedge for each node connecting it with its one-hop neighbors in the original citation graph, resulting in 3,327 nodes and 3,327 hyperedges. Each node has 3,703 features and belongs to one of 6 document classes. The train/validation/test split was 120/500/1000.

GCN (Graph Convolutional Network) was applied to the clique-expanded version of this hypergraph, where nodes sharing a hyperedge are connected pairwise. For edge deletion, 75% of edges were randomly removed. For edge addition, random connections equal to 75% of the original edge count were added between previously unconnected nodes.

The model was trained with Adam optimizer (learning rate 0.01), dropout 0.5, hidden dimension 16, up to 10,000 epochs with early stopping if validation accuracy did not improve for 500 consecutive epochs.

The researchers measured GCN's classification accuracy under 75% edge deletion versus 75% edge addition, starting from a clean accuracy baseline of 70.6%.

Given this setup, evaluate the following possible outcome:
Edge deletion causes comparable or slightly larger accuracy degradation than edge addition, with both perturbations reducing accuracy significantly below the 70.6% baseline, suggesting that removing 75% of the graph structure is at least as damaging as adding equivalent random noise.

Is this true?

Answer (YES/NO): NO